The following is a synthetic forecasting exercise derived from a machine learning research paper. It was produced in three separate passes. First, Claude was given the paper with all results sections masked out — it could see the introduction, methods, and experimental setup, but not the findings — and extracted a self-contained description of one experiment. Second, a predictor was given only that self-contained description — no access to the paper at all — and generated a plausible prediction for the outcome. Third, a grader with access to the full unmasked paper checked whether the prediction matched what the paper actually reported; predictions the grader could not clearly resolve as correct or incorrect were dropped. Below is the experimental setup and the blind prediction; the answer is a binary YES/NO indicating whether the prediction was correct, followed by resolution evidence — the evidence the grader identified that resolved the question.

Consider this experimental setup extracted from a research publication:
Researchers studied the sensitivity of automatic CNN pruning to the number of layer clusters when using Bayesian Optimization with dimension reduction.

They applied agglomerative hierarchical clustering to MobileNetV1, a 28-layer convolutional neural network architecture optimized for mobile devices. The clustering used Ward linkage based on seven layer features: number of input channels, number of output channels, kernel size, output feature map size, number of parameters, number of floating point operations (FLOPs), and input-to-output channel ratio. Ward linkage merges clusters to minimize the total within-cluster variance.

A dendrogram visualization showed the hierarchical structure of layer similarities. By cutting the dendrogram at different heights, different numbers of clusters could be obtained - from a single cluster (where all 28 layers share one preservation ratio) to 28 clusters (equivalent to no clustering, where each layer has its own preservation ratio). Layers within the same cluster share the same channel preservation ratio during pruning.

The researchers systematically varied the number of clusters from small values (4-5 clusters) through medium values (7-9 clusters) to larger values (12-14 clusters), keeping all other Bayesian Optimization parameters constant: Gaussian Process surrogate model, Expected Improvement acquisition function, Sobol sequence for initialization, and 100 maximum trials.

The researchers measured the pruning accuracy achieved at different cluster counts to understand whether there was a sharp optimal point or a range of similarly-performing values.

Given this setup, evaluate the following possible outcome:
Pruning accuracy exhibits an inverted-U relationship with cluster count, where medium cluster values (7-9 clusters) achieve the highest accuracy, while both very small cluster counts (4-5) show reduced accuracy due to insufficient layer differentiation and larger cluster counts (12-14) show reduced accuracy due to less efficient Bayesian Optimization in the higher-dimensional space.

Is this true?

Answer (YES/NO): NO